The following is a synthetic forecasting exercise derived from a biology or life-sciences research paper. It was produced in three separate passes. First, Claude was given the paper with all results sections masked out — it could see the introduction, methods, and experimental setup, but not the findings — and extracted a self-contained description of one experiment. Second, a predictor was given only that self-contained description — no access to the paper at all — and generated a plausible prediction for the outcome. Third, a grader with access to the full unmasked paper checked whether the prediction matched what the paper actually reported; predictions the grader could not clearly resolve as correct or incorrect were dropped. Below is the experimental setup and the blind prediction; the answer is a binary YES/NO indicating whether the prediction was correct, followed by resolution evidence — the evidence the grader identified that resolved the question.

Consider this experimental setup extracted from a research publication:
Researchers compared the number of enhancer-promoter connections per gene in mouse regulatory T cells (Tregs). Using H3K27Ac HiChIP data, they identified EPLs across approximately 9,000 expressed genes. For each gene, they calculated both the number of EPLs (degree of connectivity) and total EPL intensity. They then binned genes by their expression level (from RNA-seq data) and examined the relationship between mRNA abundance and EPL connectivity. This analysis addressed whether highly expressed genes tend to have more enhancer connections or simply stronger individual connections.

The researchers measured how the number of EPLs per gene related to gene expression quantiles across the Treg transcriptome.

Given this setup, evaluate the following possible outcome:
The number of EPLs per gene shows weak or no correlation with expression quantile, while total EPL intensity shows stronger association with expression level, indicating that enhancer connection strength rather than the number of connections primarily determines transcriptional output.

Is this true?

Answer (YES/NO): NO